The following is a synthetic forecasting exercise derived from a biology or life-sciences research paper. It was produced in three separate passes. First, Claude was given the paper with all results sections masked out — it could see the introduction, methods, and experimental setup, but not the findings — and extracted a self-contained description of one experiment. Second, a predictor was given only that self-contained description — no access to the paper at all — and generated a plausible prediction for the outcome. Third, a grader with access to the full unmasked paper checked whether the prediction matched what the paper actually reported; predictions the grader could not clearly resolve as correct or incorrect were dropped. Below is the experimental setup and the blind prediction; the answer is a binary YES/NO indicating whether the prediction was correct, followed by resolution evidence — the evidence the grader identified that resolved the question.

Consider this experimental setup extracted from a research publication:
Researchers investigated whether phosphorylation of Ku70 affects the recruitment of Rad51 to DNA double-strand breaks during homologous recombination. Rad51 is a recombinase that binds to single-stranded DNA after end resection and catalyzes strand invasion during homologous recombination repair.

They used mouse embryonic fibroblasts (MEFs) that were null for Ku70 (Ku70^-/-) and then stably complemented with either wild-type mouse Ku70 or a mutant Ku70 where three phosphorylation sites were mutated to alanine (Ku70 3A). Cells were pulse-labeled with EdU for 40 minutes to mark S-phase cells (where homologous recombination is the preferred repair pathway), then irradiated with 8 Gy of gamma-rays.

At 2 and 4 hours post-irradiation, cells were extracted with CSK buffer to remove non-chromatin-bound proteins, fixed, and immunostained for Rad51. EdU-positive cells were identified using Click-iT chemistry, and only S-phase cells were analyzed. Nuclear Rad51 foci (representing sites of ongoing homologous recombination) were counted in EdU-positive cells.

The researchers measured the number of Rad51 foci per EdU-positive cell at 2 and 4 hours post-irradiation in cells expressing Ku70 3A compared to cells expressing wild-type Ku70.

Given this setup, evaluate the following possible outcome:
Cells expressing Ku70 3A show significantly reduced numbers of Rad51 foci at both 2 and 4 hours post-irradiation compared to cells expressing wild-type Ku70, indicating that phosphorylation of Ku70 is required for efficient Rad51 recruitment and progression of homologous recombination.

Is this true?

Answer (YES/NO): YES